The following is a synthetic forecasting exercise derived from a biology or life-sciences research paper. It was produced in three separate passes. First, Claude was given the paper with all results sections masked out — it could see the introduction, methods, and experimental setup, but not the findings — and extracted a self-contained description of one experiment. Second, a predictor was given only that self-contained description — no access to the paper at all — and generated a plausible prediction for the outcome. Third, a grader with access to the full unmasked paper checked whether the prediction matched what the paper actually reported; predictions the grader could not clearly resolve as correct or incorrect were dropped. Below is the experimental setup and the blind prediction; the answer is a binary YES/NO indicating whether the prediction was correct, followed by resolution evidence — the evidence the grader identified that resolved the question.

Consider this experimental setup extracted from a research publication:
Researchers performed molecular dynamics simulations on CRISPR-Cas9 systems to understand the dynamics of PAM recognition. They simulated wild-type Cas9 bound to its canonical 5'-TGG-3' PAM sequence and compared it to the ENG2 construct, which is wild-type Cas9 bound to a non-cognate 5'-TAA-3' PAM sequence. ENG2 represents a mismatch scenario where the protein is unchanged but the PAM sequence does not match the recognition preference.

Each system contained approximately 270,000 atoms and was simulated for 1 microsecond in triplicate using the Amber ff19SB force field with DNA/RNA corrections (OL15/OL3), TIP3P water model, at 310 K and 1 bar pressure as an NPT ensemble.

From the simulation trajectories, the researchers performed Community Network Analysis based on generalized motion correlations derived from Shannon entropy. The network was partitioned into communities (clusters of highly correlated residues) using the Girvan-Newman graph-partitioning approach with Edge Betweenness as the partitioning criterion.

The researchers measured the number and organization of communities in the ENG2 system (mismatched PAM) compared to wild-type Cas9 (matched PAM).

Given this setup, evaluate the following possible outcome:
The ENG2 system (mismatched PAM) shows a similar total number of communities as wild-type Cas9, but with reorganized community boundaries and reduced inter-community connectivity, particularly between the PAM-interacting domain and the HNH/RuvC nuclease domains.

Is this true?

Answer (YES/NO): NO